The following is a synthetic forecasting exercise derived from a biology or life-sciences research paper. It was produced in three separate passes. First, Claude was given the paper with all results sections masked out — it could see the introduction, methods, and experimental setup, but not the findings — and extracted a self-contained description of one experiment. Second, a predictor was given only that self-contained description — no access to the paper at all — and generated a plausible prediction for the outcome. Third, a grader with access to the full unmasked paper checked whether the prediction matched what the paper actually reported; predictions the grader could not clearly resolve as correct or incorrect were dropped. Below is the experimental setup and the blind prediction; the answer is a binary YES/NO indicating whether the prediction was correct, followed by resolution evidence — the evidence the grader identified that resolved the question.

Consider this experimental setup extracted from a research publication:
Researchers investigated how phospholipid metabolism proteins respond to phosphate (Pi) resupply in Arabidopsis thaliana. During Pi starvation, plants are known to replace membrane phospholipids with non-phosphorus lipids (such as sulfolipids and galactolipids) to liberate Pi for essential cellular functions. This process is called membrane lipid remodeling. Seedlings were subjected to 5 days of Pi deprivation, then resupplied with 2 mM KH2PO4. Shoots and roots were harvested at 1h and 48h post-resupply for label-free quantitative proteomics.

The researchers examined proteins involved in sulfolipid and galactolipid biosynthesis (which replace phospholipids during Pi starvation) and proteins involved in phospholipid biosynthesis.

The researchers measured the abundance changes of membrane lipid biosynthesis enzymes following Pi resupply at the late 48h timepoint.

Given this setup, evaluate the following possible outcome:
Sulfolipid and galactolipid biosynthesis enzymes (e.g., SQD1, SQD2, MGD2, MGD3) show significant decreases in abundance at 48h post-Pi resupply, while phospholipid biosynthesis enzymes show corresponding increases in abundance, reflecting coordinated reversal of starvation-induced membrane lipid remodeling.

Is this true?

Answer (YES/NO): NO